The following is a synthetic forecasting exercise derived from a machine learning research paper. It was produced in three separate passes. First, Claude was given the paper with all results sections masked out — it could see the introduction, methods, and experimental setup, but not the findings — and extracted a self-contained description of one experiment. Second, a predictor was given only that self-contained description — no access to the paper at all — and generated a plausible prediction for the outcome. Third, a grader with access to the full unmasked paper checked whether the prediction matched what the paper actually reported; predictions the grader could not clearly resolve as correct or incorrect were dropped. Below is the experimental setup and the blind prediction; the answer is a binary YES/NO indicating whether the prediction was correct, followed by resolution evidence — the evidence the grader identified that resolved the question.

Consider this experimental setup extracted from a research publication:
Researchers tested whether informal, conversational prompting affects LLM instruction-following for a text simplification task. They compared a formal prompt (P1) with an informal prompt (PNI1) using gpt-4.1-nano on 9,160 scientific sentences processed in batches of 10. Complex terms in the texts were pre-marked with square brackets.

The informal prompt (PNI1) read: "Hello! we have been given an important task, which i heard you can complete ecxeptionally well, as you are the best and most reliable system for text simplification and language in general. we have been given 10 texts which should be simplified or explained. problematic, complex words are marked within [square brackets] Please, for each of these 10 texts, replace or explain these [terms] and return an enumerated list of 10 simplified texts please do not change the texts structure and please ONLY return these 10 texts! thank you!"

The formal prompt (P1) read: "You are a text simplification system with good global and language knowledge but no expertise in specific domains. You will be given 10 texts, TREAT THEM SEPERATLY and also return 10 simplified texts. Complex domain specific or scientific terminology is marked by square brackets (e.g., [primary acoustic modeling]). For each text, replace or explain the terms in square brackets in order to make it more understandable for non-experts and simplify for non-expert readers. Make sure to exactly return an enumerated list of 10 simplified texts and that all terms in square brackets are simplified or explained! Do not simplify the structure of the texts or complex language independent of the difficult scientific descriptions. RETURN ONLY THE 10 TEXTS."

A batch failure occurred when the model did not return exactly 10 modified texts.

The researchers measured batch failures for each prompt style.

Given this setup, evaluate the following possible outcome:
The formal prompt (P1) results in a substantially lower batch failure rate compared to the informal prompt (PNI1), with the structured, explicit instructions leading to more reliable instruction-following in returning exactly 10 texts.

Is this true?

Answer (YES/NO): NO